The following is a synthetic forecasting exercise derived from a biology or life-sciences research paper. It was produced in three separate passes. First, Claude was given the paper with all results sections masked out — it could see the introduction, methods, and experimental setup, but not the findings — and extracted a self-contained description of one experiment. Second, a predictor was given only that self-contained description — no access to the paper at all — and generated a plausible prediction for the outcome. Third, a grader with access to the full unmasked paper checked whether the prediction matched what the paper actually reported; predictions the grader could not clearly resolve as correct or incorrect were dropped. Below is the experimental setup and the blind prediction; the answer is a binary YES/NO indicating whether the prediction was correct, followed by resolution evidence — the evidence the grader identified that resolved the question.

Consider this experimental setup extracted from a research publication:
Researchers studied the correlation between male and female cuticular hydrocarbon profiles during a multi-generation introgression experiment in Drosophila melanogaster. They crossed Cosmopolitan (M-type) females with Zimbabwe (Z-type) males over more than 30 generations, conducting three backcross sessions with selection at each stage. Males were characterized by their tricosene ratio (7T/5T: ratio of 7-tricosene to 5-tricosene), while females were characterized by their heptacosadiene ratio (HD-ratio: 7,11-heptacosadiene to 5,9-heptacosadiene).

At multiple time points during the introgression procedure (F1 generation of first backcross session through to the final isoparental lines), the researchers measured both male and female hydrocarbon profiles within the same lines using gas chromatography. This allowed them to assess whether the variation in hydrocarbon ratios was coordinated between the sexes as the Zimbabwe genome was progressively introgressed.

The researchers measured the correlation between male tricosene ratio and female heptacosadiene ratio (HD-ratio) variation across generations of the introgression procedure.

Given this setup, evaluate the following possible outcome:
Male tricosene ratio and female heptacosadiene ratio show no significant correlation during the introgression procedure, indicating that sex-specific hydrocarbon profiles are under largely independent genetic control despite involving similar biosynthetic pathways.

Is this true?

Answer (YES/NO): YES